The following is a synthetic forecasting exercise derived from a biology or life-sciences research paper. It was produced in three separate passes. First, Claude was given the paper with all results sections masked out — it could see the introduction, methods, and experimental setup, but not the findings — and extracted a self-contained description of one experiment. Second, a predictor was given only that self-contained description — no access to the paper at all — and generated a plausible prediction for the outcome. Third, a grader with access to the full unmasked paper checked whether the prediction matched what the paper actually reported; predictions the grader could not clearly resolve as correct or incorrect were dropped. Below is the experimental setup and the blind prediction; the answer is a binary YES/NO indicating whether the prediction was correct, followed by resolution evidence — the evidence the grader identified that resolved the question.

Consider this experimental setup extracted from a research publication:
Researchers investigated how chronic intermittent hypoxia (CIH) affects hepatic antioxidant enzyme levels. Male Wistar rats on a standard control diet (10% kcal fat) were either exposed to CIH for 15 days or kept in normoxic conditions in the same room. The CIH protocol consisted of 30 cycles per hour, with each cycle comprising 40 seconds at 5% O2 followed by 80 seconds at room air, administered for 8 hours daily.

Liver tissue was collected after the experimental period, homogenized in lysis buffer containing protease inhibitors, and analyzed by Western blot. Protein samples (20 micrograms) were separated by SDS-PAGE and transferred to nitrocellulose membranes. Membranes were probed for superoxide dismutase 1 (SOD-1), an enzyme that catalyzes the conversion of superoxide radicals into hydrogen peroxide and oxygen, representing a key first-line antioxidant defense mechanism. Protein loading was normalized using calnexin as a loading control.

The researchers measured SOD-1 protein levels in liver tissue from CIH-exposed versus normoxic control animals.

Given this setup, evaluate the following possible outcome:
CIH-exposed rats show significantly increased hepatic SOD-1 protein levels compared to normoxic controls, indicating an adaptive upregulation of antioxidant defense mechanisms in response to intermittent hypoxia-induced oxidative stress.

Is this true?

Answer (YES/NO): NO